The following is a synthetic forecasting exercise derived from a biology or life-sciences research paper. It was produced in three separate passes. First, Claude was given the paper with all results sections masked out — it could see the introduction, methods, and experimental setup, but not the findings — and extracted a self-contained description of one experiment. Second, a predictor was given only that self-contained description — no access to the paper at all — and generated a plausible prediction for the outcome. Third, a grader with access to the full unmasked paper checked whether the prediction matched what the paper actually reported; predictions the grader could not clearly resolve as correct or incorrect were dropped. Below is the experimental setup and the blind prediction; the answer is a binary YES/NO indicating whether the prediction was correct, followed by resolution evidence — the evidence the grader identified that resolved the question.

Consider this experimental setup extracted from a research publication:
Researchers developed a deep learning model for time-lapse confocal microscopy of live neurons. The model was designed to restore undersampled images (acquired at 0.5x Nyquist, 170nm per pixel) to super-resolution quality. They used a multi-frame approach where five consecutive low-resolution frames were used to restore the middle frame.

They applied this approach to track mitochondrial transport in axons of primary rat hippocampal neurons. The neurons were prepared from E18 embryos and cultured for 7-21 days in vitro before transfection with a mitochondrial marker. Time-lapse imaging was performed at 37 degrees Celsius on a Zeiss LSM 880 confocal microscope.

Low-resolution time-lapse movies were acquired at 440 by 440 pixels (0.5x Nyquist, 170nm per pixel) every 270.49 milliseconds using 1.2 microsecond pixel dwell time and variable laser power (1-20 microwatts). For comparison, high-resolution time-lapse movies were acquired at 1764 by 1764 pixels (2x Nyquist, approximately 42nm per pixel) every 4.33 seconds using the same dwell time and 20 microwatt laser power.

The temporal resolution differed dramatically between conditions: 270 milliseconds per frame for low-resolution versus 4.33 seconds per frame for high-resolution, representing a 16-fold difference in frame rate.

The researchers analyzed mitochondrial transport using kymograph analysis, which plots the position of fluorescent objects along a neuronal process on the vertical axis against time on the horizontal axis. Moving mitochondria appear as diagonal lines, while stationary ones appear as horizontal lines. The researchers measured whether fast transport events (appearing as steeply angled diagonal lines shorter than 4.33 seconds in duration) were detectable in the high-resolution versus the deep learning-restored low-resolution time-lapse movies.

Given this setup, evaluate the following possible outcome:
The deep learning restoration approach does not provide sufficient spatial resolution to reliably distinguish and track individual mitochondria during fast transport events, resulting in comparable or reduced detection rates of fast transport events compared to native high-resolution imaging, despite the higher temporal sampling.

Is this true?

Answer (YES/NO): NO